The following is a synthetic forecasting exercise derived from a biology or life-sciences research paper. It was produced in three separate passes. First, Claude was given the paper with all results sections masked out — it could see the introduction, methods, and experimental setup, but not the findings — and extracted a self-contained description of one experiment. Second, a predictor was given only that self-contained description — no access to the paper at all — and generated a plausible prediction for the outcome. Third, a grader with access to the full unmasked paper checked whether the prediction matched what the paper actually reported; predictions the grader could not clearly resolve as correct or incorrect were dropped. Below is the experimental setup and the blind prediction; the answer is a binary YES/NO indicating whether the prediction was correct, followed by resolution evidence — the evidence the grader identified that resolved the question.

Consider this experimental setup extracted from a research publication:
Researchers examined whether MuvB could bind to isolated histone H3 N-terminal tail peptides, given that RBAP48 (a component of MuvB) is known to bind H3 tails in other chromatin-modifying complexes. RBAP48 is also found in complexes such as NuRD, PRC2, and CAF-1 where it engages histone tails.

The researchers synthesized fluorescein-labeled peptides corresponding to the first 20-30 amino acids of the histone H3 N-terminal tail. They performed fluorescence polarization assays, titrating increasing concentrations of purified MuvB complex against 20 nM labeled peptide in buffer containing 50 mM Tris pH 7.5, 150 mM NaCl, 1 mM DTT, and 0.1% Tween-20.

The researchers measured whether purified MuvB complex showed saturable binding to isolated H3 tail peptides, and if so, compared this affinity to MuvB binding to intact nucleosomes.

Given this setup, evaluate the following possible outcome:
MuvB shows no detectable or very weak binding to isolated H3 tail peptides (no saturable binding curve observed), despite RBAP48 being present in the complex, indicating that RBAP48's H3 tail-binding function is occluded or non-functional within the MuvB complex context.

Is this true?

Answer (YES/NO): NO